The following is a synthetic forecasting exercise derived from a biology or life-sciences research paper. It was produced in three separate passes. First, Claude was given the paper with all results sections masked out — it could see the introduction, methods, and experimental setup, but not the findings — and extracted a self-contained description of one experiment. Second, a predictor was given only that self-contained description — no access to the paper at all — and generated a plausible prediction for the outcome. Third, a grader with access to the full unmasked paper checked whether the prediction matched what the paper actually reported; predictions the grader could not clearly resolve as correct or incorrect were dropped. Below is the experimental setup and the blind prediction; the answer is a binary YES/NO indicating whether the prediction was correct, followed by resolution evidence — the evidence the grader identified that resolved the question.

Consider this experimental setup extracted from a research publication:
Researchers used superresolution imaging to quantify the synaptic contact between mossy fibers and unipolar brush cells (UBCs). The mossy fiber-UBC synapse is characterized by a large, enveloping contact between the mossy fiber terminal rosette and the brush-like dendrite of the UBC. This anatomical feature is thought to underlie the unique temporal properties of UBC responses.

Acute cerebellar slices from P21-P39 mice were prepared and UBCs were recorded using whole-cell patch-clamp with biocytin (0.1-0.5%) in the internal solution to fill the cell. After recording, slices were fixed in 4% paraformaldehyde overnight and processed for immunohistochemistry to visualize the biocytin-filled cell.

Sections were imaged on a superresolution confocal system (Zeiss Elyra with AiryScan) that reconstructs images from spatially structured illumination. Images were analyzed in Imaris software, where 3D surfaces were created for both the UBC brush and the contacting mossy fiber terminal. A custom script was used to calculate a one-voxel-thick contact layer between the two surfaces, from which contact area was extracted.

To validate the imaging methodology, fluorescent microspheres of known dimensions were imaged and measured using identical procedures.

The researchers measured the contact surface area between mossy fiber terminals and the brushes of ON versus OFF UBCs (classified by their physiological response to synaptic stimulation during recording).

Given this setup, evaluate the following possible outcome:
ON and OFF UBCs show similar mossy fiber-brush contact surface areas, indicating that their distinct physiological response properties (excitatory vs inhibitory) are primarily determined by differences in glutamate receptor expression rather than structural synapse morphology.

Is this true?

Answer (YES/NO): YES